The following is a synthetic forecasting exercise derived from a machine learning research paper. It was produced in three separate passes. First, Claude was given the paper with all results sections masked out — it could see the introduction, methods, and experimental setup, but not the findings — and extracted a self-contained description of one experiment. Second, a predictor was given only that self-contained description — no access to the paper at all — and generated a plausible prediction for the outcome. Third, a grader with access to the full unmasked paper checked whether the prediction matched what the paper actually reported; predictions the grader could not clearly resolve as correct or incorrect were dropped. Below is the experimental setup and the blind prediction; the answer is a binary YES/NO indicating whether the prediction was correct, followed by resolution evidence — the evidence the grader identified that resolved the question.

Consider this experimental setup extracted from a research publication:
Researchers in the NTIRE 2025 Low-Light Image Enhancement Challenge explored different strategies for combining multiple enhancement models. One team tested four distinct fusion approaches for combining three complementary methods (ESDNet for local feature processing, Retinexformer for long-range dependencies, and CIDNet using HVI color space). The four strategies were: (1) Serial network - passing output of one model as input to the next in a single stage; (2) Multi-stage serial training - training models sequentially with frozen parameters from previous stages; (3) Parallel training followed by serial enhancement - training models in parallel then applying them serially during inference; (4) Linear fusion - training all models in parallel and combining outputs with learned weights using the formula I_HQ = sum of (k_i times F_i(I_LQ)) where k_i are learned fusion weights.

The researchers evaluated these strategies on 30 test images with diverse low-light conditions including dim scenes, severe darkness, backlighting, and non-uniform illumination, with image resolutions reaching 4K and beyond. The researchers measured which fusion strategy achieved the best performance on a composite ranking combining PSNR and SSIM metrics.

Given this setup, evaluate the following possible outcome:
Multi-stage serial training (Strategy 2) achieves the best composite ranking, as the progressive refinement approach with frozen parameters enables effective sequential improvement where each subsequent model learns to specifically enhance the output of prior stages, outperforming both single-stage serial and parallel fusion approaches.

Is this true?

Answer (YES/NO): NO